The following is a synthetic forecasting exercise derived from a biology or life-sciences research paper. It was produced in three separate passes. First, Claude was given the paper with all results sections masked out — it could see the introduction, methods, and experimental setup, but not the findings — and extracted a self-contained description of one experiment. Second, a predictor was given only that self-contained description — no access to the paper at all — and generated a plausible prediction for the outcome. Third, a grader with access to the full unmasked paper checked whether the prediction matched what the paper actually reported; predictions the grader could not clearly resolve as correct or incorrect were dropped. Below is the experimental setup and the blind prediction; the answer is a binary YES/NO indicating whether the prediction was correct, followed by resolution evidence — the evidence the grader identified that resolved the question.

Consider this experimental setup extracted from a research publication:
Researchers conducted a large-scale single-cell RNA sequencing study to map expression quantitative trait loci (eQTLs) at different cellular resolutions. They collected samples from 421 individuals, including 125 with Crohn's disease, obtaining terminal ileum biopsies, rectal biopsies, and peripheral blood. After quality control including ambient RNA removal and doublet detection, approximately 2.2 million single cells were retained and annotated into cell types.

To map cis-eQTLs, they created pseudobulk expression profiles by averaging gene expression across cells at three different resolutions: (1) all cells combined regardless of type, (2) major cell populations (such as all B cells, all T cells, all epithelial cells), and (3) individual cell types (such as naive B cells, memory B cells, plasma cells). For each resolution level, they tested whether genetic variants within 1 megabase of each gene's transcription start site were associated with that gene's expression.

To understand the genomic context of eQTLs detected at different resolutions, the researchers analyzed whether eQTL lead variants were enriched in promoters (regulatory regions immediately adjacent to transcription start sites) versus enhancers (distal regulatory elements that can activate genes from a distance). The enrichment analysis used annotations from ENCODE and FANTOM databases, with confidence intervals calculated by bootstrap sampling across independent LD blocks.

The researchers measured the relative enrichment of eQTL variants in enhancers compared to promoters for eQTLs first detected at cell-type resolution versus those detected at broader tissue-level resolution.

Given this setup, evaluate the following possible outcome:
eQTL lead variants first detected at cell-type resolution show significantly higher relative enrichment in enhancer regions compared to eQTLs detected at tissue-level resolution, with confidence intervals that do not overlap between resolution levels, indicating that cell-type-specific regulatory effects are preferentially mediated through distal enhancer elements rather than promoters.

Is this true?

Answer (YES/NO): YES